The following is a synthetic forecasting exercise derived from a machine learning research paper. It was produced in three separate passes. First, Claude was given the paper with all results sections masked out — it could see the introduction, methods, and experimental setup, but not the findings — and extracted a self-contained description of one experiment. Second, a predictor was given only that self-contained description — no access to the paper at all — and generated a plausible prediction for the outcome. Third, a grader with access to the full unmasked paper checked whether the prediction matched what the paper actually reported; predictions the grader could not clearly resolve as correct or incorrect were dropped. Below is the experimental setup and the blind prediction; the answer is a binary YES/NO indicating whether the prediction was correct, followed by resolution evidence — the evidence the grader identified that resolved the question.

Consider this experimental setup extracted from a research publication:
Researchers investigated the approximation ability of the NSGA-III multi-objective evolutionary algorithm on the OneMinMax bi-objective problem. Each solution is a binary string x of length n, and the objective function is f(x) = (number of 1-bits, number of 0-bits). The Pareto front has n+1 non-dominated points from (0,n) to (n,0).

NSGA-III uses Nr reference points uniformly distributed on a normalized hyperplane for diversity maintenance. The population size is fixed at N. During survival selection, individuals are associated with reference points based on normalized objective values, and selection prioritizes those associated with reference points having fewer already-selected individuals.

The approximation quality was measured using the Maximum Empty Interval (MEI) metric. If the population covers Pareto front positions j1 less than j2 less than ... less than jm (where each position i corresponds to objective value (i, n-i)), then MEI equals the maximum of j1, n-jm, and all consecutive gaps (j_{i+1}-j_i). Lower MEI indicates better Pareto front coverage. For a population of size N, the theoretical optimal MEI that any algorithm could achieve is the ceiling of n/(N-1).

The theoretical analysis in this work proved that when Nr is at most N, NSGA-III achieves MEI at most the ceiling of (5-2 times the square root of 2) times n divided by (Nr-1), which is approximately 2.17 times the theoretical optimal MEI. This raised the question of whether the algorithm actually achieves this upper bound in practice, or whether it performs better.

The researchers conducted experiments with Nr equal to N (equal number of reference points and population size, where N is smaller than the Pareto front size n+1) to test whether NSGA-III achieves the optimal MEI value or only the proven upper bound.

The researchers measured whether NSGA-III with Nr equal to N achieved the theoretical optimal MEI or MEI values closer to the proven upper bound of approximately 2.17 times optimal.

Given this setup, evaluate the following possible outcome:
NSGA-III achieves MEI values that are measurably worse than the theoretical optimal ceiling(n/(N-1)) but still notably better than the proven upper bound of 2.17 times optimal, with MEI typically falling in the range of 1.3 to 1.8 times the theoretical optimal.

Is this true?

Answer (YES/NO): NO